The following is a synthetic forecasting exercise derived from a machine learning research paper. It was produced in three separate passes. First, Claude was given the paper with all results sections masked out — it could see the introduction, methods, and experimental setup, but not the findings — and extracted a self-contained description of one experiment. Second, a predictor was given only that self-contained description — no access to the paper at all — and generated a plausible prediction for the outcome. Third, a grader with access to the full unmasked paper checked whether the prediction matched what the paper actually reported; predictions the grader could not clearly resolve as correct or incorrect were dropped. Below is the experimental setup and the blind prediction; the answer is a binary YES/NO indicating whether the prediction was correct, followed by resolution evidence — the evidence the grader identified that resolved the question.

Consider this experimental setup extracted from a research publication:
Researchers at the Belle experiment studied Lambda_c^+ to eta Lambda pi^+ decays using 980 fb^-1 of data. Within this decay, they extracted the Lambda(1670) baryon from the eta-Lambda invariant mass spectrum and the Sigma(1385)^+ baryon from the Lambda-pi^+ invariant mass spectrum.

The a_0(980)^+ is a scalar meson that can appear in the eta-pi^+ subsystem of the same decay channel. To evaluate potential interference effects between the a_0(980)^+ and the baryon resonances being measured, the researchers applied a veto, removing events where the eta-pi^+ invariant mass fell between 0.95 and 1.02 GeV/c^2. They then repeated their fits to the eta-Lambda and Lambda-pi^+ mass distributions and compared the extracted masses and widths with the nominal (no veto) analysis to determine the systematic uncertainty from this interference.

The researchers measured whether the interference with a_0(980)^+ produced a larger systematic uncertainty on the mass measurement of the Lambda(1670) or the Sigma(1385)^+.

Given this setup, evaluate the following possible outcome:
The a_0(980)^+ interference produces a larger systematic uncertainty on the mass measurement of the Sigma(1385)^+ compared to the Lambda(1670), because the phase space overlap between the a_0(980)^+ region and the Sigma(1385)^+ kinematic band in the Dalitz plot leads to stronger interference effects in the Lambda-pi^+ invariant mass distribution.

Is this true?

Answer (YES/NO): NO